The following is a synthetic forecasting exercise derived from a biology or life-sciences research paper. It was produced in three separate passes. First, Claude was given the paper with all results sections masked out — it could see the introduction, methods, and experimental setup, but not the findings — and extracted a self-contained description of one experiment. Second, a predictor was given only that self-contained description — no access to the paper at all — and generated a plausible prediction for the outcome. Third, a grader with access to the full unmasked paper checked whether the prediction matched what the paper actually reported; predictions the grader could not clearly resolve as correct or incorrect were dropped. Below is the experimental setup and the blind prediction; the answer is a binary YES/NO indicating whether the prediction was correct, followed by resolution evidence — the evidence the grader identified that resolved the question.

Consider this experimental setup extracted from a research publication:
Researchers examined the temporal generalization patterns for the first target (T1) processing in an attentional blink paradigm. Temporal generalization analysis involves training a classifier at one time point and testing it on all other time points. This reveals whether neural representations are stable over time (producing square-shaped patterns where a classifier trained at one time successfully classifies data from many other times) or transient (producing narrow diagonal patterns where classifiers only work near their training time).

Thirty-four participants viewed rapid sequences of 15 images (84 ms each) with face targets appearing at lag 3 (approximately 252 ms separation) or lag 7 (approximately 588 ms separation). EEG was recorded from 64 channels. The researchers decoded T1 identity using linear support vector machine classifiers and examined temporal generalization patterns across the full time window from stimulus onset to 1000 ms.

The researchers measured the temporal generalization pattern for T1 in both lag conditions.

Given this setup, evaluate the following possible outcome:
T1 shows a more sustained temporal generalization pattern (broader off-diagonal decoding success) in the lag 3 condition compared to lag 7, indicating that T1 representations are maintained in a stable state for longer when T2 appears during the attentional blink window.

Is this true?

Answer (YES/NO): NO